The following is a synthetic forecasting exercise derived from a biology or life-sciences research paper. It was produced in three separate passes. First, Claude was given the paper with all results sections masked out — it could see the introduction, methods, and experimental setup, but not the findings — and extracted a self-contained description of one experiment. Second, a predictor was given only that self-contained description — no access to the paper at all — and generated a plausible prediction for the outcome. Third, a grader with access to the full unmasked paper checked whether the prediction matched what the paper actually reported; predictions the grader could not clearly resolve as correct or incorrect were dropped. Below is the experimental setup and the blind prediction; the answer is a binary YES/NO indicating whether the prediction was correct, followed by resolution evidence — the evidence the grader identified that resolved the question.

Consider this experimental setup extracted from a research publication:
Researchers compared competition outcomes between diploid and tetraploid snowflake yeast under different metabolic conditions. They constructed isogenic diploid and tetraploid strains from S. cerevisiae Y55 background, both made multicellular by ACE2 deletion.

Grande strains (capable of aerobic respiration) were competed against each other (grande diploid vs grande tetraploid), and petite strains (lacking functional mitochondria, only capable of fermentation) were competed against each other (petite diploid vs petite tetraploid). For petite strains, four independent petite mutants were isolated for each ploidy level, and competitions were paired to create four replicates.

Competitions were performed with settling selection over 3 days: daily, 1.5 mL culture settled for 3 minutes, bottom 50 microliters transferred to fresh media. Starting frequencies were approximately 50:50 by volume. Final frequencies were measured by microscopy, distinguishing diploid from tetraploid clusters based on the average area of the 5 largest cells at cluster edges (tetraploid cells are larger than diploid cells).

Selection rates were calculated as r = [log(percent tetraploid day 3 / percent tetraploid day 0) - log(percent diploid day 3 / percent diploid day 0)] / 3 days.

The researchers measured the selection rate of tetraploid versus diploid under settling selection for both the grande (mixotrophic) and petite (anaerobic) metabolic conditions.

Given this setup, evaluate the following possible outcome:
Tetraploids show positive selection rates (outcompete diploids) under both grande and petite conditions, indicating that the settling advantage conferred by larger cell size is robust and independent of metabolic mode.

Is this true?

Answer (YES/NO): YES